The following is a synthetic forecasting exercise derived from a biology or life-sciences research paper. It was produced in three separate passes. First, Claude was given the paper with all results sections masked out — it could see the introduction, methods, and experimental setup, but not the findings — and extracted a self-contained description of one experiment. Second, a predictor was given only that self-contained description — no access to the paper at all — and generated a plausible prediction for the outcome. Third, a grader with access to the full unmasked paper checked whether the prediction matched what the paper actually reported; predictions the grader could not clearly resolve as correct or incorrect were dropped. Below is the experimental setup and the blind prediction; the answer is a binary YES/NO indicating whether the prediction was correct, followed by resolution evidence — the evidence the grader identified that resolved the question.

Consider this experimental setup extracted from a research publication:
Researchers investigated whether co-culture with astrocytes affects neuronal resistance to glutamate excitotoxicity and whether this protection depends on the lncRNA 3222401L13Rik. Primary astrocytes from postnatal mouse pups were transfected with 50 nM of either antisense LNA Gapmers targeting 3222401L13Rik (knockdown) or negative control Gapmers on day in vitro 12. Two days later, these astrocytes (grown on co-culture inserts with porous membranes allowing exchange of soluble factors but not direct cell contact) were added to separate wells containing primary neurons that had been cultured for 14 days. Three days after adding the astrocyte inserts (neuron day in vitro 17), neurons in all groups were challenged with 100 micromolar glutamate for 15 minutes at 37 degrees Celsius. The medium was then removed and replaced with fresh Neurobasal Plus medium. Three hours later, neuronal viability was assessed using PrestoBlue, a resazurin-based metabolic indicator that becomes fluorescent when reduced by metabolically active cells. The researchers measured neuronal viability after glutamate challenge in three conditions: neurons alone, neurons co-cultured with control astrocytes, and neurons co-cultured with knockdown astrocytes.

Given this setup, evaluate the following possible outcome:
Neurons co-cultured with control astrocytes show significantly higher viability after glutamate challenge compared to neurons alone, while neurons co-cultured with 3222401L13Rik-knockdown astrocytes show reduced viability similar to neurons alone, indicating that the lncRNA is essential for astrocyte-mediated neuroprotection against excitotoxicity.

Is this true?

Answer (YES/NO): YES